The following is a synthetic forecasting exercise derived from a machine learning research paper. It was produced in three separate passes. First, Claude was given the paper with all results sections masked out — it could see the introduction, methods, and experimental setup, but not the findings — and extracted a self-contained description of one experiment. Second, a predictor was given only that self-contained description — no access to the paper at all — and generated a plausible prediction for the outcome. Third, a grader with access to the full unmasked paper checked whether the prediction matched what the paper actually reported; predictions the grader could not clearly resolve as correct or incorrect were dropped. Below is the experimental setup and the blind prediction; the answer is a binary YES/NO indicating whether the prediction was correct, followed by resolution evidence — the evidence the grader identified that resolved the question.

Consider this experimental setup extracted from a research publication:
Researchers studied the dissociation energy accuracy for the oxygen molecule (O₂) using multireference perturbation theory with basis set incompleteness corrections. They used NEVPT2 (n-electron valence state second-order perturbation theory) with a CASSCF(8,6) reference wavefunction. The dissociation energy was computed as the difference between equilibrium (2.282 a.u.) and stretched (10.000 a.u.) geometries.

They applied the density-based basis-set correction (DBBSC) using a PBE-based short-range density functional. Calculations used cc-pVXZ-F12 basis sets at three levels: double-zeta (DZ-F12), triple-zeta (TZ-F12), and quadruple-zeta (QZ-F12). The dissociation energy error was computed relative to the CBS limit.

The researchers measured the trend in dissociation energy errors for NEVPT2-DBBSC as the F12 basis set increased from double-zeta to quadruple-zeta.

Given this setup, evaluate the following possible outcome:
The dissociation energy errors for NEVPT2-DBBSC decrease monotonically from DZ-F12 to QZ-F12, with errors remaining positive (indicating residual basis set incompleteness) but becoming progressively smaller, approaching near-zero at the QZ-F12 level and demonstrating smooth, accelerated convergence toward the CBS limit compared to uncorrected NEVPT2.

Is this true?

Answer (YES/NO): NO